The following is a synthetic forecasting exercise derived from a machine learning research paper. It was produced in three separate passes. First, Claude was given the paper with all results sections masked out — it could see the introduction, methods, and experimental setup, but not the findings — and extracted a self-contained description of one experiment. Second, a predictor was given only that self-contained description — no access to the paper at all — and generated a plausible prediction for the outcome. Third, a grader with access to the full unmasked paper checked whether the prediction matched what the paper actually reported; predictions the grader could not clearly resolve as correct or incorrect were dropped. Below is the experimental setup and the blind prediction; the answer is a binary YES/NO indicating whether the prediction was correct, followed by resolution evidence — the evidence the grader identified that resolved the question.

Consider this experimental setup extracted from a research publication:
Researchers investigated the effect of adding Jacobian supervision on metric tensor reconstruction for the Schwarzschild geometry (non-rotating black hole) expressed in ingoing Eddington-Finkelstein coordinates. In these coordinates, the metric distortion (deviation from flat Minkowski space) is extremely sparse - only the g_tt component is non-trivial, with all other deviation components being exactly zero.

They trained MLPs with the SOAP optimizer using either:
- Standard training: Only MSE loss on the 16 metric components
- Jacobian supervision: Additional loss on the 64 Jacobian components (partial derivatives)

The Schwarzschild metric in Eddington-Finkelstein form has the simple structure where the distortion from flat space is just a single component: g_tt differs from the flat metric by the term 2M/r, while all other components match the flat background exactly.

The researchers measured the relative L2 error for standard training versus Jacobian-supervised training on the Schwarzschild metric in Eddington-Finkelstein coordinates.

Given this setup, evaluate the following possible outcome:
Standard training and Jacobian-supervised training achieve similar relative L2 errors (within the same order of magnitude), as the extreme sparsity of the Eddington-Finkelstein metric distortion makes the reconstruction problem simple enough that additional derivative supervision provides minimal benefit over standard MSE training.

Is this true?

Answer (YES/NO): YES